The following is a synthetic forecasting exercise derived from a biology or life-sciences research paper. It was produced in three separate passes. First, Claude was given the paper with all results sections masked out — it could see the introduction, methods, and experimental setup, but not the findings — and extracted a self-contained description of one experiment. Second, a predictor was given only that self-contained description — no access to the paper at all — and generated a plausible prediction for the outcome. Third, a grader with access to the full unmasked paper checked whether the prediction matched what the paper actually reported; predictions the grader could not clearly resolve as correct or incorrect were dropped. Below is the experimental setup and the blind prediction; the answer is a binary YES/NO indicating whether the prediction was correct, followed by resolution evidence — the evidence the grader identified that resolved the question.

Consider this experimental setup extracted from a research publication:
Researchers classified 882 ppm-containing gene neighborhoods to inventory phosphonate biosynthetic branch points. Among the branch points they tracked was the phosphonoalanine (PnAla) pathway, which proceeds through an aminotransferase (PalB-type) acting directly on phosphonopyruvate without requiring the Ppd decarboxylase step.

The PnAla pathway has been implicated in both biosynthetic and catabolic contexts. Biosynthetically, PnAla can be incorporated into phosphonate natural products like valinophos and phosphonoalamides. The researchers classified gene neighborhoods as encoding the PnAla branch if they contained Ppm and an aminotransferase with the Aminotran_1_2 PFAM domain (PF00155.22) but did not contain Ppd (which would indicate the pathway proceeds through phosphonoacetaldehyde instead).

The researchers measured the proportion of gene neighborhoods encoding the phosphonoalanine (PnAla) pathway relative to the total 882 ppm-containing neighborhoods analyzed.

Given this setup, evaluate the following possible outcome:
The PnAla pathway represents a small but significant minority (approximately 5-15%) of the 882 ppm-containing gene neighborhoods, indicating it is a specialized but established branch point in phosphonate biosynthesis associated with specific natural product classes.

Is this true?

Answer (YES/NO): YES